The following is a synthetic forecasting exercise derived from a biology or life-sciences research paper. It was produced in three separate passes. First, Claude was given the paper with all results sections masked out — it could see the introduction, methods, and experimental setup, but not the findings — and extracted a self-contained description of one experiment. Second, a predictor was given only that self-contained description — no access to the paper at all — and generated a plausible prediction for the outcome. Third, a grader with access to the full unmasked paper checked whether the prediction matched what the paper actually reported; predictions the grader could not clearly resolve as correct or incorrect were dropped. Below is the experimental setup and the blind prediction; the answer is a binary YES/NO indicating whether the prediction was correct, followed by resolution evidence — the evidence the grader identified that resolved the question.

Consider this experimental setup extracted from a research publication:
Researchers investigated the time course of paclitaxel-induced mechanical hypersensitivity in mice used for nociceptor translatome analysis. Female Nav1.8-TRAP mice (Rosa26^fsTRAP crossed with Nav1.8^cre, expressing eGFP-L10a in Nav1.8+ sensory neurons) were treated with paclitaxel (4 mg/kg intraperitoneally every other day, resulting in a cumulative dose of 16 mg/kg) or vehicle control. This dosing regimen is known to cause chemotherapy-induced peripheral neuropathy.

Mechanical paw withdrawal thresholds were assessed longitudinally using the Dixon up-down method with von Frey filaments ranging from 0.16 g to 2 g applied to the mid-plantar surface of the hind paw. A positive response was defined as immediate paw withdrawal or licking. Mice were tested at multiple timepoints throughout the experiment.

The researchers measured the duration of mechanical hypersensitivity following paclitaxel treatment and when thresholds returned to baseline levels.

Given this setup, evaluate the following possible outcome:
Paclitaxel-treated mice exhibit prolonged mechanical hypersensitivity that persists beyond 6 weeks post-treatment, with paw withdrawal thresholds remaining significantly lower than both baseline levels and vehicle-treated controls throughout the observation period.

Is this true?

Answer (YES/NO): NO